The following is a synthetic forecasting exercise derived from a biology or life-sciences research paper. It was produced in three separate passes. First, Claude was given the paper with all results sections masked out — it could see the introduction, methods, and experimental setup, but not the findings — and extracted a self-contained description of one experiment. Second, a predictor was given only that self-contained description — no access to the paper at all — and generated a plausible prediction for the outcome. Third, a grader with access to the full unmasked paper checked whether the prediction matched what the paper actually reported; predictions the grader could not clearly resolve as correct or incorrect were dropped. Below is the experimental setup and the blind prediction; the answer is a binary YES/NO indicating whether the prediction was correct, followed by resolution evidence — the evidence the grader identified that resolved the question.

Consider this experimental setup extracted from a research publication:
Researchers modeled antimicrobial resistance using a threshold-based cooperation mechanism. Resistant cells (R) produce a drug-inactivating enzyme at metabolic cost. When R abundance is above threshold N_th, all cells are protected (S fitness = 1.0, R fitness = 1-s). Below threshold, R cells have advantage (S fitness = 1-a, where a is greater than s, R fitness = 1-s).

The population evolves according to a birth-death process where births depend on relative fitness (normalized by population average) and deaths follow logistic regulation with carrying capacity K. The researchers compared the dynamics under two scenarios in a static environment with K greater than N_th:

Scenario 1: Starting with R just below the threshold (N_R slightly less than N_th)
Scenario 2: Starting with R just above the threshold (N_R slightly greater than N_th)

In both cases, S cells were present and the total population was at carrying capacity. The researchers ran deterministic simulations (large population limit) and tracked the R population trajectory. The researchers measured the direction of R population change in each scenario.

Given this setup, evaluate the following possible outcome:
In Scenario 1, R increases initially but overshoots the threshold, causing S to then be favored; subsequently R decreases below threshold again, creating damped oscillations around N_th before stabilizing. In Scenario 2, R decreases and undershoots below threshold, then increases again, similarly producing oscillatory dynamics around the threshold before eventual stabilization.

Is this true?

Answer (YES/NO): NO